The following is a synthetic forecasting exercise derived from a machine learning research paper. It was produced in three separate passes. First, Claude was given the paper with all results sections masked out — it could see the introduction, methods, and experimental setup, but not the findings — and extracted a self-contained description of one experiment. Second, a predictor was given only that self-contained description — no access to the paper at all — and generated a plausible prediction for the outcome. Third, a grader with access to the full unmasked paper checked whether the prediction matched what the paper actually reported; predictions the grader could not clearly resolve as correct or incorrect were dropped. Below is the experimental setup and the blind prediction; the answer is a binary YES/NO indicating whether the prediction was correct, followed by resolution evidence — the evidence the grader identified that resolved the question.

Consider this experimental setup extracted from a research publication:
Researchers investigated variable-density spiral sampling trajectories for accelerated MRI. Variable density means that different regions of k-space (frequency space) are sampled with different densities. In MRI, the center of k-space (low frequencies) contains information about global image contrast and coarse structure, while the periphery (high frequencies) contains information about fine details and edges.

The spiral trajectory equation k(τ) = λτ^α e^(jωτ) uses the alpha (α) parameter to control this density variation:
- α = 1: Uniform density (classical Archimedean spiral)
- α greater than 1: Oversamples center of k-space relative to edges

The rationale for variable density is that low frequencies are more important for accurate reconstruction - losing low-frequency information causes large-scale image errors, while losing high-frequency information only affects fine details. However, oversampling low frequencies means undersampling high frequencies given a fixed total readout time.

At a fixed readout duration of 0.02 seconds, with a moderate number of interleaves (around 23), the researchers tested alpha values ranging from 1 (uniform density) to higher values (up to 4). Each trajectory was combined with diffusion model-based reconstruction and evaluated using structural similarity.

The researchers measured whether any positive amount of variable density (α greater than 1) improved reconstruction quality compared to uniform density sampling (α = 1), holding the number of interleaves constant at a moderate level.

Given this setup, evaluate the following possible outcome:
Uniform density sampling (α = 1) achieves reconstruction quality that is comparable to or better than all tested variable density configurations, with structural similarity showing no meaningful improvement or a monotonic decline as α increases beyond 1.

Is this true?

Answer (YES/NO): NO